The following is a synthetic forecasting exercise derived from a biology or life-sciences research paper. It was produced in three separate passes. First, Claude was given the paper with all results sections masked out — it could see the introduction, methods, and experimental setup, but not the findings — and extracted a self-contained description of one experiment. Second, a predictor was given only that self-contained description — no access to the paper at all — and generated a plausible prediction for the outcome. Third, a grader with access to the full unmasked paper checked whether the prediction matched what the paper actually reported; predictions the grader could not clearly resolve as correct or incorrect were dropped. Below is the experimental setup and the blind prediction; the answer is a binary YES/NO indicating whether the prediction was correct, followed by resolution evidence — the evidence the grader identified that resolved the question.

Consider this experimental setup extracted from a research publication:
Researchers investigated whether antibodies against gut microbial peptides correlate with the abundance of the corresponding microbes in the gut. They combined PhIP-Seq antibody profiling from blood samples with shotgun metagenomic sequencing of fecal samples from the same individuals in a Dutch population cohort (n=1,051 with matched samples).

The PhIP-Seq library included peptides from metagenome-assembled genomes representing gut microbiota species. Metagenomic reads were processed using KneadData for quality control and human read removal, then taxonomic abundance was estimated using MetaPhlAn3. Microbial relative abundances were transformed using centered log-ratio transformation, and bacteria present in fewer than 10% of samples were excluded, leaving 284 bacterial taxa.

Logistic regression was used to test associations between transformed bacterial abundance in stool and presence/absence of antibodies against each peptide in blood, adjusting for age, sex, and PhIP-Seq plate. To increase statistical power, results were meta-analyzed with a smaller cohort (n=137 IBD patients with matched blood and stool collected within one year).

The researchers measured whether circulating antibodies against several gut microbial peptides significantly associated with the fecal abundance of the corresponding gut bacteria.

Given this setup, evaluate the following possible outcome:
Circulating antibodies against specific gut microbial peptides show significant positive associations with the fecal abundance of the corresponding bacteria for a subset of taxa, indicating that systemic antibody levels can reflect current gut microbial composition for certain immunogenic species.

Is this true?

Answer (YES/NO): NO